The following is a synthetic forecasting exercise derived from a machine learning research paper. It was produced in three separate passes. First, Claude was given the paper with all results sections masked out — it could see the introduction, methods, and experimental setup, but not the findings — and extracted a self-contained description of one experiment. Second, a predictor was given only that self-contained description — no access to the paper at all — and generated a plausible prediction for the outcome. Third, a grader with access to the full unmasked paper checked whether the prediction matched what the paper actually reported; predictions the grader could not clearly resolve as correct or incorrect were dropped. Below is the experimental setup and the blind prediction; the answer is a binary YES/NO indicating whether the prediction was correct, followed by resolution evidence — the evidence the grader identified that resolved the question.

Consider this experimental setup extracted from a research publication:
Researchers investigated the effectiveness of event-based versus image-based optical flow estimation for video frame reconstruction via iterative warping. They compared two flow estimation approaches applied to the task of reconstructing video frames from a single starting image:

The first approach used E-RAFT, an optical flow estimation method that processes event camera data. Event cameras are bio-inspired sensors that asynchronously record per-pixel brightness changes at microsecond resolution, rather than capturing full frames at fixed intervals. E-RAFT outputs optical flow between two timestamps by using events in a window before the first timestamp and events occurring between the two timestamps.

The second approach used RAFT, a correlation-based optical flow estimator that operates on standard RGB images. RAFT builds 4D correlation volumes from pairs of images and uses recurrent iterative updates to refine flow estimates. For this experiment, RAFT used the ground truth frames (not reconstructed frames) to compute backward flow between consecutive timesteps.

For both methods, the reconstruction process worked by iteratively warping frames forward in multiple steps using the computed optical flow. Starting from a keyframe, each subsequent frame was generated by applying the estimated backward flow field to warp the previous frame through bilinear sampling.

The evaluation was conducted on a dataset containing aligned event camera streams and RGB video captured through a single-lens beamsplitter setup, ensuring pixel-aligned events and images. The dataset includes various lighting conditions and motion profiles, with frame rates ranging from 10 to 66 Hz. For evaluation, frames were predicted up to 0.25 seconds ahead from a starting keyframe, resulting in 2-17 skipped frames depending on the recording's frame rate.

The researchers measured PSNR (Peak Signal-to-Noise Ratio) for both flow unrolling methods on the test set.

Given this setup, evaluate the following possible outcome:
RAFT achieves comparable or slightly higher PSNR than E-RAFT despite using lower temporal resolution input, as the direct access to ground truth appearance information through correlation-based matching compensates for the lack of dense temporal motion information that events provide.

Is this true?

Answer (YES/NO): NO